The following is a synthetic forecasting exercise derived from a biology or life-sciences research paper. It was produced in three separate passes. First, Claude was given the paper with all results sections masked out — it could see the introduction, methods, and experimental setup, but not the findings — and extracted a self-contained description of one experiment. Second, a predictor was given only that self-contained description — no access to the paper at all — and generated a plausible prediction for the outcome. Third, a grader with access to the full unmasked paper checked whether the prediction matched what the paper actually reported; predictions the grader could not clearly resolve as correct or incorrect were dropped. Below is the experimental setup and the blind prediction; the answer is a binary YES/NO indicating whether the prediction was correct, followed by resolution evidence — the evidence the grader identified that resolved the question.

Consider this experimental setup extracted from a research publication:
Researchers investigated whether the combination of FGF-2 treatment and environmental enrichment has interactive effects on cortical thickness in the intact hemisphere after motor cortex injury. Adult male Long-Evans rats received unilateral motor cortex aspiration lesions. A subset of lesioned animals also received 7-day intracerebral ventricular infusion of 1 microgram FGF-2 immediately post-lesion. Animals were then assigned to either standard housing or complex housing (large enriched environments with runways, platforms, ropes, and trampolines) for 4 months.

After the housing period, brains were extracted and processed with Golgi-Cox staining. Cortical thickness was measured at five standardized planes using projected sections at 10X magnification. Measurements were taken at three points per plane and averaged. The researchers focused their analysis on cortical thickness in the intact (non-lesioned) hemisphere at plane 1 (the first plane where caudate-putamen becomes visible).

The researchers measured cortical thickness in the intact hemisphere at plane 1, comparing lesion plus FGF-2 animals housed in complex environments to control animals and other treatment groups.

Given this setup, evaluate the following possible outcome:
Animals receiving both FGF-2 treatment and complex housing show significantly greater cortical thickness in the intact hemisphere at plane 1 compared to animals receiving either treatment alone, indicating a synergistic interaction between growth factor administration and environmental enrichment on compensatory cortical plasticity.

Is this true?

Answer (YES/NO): YES